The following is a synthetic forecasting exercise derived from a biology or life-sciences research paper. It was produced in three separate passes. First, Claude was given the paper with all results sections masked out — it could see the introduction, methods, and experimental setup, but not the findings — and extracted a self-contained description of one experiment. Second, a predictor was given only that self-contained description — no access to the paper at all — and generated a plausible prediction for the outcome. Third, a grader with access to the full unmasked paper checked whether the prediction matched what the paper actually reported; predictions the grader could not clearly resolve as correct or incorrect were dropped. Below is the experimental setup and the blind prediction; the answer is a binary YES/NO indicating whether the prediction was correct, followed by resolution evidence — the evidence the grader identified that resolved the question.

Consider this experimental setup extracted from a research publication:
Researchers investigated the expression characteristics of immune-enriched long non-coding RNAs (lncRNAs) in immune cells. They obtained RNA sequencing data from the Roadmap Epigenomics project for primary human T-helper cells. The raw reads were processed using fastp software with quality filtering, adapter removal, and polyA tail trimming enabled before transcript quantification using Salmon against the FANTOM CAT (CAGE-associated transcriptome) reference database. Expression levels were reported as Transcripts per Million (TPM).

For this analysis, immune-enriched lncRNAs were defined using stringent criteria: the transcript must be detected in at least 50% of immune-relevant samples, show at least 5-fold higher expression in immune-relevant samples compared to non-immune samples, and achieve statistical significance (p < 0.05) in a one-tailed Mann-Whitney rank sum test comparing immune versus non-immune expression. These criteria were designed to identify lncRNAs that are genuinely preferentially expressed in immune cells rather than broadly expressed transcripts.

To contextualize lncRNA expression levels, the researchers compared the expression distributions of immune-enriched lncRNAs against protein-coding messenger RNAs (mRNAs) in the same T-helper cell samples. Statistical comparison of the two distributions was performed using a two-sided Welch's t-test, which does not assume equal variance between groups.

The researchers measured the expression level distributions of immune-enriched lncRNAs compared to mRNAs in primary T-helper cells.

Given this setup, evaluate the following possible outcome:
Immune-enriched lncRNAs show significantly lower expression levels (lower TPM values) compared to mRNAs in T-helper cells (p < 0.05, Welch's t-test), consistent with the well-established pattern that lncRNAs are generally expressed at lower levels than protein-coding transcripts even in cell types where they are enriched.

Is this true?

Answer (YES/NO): YES